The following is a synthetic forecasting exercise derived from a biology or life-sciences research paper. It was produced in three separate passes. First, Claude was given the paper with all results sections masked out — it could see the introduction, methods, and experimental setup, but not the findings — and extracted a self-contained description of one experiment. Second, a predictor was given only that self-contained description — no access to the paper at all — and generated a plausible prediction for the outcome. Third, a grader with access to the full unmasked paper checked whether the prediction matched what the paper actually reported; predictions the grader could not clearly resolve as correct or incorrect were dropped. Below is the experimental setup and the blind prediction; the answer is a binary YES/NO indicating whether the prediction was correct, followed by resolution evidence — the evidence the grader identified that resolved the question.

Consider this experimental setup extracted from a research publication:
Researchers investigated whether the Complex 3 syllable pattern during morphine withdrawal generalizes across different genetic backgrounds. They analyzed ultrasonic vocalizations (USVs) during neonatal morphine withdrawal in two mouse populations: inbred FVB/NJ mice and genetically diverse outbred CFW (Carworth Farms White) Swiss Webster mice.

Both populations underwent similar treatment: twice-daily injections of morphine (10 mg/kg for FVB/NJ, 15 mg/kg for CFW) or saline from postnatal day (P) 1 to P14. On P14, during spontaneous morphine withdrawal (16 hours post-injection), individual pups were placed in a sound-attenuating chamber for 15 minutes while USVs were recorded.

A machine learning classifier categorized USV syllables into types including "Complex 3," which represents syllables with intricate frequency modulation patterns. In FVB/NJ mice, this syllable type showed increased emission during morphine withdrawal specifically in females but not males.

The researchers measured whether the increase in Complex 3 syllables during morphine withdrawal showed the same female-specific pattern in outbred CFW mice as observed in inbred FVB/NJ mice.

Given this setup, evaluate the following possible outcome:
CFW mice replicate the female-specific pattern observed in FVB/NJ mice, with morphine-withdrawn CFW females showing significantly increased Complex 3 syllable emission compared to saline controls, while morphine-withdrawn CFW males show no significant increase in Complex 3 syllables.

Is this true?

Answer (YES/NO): NO